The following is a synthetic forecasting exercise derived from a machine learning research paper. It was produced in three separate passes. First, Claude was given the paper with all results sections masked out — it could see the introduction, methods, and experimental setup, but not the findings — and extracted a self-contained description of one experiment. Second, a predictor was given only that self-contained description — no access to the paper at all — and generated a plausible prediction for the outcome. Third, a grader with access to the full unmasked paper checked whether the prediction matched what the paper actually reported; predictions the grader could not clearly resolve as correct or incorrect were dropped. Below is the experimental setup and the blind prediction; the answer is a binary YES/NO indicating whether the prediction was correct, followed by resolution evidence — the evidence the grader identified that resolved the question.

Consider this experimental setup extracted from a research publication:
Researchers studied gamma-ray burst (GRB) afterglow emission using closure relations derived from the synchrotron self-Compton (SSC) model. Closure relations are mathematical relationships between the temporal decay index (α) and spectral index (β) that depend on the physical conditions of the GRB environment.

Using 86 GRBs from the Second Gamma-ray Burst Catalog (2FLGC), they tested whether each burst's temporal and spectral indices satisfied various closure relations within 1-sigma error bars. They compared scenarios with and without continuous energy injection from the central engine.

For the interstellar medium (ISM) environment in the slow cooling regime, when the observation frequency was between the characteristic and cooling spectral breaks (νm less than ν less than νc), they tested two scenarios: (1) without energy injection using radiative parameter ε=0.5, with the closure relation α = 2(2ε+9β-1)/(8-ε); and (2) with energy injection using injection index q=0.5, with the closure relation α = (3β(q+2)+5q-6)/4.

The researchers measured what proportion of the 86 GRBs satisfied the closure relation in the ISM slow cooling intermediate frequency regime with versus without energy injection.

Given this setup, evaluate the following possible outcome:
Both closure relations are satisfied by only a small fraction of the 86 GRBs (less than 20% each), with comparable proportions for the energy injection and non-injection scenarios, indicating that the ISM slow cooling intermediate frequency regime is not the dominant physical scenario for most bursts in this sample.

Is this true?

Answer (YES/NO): NO